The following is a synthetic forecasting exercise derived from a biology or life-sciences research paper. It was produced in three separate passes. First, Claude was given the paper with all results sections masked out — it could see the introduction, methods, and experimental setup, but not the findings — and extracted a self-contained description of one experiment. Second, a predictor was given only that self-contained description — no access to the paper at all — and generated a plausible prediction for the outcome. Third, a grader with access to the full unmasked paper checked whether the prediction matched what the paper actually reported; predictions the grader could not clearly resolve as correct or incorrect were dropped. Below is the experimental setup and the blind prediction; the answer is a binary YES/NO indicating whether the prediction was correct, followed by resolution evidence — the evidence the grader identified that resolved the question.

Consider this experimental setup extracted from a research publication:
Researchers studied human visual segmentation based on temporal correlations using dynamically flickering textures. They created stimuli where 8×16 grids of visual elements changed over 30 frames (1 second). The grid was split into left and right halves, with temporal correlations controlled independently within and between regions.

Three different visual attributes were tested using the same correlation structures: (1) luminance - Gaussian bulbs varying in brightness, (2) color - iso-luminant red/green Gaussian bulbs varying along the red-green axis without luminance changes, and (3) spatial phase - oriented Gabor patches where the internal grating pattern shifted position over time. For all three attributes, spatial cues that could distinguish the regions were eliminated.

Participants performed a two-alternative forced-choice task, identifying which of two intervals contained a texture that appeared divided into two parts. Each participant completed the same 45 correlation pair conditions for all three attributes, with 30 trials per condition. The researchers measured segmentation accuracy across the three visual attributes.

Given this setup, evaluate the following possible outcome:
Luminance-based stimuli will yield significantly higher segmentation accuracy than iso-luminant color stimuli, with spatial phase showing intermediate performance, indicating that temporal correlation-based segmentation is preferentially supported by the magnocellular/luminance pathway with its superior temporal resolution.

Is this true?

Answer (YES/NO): NO